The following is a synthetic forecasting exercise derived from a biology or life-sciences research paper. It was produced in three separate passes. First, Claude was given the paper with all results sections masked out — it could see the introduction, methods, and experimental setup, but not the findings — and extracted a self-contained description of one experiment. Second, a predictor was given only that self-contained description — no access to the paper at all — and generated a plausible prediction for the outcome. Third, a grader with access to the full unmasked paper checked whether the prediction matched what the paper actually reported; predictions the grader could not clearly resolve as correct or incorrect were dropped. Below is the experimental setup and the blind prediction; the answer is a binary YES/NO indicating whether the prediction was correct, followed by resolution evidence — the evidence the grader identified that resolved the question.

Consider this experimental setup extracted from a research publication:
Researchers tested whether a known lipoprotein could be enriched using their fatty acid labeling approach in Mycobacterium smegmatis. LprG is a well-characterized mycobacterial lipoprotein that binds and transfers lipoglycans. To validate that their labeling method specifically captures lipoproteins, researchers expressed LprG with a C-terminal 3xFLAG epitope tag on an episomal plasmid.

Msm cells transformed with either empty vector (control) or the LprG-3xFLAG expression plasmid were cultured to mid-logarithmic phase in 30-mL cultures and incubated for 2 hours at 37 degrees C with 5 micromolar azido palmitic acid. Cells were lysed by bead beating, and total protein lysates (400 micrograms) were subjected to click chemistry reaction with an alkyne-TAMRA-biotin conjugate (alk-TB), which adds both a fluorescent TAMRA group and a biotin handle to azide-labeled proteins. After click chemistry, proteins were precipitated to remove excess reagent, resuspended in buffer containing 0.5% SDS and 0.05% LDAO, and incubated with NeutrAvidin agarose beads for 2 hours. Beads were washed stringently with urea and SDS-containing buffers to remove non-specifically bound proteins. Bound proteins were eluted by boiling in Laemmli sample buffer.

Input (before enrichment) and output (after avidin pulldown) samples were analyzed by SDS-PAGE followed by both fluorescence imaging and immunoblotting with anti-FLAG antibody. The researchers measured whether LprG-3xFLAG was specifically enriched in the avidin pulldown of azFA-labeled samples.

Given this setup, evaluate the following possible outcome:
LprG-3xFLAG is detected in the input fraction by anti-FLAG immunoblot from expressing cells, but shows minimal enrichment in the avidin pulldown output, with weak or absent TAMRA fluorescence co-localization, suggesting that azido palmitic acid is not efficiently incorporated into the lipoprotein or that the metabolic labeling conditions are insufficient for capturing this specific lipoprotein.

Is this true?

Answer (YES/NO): NO